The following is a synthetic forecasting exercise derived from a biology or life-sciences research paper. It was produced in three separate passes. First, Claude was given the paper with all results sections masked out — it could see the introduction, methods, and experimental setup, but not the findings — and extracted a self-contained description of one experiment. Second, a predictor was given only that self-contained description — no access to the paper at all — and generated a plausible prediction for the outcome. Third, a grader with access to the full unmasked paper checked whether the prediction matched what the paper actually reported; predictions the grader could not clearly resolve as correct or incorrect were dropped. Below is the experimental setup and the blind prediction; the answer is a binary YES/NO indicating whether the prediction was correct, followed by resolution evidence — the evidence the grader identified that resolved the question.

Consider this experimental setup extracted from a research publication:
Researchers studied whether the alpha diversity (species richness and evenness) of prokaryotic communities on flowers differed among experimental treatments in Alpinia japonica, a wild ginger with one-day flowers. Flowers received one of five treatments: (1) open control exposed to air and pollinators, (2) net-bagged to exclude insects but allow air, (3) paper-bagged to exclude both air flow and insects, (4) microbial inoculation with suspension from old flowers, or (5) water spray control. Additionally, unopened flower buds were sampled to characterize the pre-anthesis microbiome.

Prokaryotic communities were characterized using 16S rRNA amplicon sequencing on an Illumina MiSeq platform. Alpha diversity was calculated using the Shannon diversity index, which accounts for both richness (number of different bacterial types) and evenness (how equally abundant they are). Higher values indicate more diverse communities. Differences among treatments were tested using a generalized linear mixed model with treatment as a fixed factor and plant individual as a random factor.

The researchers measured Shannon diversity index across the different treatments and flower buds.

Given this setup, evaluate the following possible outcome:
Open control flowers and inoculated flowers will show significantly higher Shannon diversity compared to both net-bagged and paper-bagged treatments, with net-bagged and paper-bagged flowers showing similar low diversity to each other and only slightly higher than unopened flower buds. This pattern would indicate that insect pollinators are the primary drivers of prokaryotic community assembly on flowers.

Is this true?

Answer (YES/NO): NO